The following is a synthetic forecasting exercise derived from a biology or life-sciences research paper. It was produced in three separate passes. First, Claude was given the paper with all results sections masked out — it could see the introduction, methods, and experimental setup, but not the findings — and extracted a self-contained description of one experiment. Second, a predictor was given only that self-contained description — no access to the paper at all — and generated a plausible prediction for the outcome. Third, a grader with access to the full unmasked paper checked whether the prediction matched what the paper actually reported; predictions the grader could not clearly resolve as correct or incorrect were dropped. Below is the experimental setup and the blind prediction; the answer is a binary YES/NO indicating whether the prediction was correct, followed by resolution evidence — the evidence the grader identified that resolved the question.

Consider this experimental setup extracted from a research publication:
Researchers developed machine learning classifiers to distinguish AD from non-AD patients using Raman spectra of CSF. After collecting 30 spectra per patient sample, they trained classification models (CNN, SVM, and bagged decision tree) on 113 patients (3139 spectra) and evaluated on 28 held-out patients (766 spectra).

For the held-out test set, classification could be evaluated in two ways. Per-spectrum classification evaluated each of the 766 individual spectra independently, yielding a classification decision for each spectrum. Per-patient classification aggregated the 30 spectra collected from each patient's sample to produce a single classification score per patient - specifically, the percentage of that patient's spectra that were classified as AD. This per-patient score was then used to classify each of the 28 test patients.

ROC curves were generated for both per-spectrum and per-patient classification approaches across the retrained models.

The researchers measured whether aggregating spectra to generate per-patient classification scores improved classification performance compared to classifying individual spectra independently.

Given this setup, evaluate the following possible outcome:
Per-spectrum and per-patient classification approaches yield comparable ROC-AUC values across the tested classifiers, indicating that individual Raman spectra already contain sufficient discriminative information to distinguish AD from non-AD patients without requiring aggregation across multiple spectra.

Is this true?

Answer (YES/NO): NO